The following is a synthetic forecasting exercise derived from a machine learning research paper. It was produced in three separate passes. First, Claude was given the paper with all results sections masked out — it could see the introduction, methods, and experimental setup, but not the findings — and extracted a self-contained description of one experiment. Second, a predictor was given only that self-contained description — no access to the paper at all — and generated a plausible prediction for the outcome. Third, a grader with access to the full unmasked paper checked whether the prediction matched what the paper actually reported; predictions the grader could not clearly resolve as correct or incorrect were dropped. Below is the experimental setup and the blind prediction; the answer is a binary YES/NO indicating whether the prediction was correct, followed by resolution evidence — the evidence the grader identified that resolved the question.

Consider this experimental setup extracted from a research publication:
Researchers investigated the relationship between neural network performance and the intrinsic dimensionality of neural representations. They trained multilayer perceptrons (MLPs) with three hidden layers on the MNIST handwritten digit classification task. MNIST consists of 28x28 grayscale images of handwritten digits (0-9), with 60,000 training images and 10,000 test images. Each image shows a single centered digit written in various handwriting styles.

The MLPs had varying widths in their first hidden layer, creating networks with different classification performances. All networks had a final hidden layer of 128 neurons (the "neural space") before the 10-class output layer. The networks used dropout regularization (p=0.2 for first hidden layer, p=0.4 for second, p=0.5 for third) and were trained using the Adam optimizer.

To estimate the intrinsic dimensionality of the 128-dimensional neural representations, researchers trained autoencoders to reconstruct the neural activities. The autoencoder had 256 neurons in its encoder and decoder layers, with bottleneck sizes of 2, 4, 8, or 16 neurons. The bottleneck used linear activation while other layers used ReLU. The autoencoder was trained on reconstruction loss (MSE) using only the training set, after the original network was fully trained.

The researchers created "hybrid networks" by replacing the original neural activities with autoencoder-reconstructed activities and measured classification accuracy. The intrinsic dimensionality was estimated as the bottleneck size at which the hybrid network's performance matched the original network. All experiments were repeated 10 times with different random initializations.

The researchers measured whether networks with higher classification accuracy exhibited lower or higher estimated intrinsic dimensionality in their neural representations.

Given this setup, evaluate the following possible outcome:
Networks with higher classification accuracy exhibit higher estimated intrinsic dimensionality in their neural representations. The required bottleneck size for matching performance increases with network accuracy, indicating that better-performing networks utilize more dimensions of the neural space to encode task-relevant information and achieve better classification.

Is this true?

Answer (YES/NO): NO